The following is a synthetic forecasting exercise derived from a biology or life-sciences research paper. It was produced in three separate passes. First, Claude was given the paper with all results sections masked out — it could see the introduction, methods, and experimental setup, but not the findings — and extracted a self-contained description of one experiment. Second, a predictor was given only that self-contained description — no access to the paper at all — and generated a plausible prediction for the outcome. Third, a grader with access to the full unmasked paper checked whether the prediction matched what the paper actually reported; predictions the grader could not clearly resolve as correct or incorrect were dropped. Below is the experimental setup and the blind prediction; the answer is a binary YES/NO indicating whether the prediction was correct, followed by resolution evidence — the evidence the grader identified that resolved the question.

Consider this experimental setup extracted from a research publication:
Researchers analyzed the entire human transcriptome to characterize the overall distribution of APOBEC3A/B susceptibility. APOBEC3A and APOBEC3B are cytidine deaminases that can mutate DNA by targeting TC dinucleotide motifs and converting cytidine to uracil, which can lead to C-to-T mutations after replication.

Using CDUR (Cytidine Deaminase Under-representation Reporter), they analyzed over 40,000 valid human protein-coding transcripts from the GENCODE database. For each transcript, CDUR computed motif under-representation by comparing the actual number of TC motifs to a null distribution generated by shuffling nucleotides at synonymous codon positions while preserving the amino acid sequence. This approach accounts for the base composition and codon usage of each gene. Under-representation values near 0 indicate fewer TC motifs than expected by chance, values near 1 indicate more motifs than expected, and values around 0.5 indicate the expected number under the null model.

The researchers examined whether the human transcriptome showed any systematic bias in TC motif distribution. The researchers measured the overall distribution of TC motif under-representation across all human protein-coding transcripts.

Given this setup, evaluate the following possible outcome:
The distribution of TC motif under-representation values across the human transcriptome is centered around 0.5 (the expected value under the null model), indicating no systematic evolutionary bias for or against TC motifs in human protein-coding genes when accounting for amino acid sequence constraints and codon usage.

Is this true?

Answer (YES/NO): NO